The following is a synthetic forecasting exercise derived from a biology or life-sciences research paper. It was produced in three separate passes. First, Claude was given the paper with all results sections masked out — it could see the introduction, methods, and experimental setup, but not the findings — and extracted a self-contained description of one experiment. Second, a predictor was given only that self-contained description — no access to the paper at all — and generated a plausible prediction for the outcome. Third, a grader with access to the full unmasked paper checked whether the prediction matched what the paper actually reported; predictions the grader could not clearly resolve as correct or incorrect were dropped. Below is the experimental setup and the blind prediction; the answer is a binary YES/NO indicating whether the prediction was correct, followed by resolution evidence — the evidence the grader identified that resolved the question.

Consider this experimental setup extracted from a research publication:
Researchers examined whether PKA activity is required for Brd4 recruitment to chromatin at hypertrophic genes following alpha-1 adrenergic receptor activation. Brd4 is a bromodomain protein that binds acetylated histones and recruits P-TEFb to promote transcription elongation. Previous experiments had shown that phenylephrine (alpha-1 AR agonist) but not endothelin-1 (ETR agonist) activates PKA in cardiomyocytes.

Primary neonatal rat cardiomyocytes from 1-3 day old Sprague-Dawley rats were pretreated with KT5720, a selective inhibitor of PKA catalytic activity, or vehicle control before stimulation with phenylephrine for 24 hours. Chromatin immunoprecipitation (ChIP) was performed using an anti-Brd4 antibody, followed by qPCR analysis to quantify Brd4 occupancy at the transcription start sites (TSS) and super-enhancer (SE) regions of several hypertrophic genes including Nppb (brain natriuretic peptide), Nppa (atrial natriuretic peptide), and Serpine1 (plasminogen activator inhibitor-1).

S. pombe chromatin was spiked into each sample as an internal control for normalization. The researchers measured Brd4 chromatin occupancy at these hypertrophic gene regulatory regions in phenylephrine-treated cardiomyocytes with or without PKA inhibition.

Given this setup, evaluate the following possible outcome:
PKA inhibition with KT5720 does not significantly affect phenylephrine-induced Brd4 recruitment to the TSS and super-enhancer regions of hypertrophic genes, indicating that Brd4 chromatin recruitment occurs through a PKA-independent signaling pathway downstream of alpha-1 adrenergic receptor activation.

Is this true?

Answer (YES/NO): NO